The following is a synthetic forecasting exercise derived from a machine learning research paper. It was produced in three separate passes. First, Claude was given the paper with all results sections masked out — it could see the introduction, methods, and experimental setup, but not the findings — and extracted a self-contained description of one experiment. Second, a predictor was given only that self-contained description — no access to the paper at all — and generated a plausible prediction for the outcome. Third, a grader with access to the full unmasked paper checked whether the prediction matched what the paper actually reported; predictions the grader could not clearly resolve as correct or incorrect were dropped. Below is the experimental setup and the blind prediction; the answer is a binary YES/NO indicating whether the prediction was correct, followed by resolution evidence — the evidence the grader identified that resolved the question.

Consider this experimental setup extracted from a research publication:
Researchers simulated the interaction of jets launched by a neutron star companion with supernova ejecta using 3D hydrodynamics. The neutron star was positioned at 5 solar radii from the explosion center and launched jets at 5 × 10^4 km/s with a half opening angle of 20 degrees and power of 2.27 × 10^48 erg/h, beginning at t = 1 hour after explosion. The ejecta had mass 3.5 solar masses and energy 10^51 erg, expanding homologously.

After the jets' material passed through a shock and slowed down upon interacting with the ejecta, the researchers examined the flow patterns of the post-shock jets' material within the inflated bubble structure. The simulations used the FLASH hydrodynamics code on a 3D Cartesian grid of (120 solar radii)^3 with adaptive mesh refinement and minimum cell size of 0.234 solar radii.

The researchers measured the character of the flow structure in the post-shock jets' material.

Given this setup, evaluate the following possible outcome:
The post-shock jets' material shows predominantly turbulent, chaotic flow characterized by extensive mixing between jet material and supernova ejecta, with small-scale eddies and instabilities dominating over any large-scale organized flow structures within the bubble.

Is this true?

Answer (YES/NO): NO